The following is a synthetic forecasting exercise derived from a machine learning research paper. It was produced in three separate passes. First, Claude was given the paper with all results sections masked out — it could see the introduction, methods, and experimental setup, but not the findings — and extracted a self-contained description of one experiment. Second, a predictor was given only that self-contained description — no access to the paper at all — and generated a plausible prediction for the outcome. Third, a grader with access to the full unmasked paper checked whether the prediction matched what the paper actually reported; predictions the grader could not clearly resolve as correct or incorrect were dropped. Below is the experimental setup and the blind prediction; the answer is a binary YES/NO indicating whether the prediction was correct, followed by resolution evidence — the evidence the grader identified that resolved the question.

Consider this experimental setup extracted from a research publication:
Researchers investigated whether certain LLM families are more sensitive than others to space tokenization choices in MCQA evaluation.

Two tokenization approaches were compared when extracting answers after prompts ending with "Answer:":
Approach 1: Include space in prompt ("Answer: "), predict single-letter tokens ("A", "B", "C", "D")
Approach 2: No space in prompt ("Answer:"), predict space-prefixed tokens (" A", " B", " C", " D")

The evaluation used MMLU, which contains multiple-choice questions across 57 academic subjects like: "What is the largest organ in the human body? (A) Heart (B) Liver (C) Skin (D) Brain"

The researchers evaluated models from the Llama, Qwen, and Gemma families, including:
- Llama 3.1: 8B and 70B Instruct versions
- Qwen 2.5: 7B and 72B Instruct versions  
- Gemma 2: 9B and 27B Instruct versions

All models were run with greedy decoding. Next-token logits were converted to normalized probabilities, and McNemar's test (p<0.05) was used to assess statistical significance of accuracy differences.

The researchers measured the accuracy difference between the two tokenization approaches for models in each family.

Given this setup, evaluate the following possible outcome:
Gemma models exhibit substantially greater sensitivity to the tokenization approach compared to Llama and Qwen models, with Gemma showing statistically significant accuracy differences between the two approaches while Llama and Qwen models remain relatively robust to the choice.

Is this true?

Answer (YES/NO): NO